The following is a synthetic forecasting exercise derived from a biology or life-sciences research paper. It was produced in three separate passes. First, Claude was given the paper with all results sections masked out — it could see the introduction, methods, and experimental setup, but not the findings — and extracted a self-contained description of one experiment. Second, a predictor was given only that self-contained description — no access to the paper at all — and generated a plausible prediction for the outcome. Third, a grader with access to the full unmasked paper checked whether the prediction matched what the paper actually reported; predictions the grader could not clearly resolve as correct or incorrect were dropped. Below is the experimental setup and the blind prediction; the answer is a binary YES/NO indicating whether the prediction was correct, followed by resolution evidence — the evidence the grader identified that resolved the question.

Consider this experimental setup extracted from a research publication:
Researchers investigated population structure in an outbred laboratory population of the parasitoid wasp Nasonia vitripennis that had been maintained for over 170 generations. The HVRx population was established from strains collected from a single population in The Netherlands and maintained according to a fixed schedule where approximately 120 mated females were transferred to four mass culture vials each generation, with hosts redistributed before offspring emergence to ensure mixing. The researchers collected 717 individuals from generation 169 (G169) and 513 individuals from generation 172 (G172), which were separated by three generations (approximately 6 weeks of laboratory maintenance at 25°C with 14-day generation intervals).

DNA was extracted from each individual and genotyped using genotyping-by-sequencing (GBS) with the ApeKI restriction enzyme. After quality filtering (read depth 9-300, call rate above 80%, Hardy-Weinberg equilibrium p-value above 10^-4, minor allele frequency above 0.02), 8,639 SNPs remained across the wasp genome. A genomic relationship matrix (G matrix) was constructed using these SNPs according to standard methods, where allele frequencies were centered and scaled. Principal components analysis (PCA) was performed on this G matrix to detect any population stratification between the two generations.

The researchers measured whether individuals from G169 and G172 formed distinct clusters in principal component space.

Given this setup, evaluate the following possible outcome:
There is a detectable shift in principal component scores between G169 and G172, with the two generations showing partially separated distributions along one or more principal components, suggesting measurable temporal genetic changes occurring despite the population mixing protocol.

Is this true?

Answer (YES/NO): NO